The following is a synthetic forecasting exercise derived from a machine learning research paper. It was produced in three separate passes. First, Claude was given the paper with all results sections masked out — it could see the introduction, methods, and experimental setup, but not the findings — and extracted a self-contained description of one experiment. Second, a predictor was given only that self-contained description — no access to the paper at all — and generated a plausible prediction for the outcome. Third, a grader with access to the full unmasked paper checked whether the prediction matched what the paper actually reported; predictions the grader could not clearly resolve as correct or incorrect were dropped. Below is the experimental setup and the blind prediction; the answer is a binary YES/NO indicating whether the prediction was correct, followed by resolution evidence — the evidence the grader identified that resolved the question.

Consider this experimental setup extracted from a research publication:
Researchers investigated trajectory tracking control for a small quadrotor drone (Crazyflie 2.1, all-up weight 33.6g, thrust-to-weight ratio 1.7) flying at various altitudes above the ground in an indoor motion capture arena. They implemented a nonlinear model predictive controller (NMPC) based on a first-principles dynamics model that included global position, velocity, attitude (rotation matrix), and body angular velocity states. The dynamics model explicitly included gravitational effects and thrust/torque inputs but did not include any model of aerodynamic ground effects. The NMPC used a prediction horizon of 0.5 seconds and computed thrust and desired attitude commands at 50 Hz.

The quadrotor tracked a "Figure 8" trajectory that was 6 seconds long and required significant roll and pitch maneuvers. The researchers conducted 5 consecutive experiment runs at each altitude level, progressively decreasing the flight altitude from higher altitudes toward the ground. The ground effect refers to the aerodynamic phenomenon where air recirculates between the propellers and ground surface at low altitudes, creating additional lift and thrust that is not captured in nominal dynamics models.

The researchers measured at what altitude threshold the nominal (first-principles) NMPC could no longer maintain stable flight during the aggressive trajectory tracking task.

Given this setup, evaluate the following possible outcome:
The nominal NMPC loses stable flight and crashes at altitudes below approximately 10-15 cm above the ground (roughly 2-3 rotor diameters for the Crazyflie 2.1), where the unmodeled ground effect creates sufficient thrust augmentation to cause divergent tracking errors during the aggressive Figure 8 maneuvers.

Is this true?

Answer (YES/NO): NO